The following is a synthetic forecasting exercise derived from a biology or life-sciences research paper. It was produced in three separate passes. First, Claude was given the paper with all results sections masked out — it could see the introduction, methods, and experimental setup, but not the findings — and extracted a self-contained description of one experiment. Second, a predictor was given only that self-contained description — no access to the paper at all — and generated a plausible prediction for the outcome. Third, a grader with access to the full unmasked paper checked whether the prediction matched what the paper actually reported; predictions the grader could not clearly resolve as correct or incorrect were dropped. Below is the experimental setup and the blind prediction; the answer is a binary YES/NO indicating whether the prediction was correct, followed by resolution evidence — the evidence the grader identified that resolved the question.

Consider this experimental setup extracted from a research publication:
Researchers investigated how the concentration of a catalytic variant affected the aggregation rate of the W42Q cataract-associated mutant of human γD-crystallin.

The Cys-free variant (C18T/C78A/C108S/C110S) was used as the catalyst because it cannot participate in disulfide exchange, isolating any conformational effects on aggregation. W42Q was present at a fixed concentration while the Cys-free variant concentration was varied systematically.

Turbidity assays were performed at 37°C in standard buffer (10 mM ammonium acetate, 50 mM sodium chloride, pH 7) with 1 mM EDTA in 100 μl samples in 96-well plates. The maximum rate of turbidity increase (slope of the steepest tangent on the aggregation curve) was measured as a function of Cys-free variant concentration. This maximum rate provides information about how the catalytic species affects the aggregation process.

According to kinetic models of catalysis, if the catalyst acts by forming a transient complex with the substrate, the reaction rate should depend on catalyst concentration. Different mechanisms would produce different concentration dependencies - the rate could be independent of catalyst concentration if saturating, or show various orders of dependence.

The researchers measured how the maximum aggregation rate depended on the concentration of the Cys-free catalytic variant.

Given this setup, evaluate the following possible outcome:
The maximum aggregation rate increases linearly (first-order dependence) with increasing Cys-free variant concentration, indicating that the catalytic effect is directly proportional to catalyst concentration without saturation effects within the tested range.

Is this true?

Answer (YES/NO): YES